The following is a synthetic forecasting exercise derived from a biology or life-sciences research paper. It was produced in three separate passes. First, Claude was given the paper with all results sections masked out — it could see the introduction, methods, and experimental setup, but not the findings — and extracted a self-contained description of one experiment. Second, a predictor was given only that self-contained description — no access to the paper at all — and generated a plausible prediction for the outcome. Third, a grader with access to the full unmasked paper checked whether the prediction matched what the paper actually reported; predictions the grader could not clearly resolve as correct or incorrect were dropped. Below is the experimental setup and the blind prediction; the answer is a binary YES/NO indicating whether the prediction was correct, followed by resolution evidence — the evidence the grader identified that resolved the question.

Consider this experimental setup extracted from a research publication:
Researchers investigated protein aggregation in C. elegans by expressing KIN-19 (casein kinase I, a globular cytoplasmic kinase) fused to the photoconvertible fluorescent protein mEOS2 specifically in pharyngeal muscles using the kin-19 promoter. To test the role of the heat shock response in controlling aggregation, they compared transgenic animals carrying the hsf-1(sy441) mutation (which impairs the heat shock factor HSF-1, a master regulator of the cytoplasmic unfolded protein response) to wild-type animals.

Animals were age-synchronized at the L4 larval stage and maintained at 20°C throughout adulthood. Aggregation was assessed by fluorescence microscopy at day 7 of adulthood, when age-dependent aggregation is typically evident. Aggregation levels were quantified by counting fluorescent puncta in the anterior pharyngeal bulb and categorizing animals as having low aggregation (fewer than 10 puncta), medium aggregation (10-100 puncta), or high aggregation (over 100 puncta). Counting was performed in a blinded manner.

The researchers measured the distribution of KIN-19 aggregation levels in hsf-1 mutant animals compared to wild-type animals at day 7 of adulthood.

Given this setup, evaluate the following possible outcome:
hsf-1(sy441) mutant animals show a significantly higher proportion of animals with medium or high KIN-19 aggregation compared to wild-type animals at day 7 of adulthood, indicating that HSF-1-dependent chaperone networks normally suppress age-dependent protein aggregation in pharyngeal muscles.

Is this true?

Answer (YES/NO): NO